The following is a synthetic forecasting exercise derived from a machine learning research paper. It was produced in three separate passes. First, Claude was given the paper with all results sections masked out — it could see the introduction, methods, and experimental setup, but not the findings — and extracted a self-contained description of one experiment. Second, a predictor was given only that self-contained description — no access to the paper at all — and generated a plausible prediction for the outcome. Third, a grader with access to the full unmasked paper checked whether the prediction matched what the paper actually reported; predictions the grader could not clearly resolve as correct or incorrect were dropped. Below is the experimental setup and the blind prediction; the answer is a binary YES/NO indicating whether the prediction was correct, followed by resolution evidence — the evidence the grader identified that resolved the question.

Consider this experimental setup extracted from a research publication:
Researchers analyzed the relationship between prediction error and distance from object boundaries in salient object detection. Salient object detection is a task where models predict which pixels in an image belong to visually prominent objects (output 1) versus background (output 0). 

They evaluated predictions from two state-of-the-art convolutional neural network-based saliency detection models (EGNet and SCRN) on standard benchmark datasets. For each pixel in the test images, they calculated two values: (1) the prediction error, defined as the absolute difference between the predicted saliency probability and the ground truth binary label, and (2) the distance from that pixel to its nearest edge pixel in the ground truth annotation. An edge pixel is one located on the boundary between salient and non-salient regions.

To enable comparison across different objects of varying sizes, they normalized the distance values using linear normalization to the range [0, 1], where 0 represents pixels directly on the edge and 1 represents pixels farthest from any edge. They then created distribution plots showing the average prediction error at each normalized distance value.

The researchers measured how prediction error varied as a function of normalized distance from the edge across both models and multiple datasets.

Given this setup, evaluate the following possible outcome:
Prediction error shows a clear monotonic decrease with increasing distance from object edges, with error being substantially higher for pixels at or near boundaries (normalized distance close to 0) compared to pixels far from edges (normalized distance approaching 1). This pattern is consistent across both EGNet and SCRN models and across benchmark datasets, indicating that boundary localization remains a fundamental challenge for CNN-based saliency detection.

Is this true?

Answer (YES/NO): YES